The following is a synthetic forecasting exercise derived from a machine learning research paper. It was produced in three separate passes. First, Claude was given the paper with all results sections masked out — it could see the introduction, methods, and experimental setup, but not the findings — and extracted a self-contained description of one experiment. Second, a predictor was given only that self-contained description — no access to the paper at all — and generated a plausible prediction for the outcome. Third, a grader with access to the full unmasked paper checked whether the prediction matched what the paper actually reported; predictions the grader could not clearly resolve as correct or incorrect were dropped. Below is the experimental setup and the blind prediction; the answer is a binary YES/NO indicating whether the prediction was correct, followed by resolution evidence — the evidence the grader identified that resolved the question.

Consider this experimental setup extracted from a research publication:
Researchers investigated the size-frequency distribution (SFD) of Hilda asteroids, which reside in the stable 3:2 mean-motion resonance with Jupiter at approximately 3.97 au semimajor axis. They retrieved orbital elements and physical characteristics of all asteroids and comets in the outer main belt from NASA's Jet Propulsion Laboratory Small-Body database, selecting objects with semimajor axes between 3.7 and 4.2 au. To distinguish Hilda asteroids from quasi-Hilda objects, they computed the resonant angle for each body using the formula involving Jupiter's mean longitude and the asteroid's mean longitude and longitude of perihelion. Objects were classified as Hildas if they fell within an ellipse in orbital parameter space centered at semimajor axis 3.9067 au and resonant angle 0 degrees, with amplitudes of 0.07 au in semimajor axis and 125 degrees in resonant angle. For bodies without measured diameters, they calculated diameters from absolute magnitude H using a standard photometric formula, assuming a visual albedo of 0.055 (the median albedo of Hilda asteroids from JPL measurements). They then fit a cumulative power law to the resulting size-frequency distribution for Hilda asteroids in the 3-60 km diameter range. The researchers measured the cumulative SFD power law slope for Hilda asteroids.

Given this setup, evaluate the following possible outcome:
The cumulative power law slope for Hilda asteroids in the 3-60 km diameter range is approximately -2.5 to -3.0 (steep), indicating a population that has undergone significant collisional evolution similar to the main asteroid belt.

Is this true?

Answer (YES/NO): NO